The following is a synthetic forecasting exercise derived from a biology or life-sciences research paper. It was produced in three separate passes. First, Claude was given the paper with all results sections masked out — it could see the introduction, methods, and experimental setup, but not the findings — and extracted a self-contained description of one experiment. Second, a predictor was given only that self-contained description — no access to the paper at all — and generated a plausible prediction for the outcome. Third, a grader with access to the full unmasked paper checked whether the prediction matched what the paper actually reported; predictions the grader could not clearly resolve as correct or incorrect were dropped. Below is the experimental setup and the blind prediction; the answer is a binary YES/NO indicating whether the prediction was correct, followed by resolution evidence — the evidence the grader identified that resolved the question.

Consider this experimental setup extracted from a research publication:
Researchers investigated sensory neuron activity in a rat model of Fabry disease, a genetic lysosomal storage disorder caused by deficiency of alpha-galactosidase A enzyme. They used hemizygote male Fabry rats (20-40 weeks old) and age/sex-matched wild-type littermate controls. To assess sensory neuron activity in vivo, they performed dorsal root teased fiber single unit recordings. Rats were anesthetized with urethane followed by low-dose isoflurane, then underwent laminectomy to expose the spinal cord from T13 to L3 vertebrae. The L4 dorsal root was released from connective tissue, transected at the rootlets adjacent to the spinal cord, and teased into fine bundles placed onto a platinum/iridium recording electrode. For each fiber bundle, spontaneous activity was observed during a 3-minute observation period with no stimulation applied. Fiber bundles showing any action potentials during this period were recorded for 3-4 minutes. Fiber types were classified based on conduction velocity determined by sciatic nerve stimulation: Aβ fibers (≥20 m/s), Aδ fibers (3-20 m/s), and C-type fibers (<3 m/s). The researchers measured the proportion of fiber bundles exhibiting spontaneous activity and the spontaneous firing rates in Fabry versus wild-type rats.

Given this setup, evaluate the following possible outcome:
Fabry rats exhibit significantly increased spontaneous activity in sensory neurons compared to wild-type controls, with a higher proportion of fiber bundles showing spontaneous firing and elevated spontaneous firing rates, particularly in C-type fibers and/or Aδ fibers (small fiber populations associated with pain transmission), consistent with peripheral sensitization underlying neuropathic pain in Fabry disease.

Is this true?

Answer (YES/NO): NO